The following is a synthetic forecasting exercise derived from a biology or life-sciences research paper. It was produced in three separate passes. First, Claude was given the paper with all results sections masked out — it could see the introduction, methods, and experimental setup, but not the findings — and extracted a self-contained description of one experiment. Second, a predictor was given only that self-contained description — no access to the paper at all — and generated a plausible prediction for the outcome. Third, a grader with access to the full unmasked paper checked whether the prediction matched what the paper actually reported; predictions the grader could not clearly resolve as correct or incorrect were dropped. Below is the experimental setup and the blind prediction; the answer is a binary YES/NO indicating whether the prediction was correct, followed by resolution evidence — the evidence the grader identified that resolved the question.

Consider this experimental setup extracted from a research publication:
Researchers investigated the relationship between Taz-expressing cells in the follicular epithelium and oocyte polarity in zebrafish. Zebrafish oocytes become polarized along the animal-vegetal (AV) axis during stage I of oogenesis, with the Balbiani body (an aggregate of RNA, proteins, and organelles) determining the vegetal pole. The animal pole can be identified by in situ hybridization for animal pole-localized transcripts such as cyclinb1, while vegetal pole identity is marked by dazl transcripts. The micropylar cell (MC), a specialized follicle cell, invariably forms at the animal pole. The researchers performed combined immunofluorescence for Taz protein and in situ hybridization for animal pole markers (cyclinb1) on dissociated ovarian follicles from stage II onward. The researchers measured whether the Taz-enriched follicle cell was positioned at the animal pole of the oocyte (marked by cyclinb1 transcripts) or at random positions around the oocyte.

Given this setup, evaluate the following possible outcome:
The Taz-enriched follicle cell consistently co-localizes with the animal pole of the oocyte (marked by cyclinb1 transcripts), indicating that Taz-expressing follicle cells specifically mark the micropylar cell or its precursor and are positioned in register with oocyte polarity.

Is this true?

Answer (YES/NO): YES